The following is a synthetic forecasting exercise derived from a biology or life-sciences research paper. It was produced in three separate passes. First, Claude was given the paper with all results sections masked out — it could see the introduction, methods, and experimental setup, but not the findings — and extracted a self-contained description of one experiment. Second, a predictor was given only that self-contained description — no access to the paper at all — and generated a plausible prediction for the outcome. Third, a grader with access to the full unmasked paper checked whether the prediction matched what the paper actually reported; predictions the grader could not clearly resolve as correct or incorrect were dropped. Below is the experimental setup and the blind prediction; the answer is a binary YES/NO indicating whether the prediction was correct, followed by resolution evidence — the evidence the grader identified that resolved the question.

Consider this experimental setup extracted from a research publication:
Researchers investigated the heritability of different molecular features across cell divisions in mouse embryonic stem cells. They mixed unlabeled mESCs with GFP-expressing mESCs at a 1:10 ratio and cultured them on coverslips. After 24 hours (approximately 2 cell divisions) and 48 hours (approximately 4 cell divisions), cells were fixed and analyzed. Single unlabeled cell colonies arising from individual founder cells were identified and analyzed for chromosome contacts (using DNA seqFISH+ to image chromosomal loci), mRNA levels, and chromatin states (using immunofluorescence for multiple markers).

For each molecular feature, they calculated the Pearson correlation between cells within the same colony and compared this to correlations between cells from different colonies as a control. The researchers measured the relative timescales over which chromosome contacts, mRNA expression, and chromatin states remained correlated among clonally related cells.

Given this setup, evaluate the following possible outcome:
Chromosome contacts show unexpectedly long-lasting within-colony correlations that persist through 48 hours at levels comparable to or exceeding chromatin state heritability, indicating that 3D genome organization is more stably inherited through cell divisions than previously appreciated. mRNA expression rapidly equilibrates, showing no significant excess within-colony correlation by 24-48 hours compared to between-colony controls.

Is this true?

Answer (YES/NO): NO